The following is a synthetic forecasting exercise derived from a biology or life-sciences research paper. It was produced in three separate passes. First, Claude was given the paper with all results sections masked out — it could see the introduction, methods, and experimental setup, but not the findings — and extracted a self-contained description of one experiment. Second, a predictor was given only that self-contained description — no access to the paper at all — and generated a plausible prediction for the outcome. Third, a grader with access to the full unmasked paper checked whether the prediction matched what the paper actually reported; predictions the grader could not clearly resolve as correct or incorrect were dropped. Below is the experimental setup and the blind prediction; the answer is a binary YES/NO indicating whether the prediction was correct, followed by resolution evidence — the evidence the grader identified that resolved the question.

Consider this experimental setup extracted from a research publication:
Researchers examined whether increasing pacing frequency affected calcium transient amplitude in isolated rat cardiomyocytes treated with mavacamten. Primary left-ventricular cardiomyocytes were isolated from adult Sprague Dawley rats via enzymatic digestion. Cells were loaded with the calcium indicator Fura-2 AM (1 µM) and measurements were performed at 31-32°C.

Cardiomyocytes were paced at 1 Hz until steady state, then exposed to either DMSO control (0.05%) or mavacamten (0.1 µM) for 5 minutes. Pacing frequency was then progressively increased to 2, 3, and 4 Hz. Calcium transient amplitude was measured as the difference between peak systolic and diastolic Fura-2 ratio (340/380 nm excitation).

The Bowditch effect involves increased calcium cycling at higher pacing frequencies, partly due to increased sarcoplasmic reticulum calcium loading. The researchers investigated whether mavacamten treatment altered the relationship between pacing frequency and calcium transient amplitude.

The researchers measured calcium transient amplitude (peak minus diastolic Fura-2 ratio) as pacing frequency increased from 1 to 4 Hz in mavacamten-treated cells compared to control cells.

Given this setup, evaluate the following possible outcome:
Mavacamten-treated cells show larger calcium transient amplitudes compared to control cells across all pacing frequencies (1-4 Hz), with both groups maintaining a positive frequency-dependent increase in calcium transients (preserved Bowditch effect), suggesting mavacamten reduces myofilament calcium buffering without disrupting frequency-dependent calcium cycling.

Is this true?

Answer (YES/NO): NO